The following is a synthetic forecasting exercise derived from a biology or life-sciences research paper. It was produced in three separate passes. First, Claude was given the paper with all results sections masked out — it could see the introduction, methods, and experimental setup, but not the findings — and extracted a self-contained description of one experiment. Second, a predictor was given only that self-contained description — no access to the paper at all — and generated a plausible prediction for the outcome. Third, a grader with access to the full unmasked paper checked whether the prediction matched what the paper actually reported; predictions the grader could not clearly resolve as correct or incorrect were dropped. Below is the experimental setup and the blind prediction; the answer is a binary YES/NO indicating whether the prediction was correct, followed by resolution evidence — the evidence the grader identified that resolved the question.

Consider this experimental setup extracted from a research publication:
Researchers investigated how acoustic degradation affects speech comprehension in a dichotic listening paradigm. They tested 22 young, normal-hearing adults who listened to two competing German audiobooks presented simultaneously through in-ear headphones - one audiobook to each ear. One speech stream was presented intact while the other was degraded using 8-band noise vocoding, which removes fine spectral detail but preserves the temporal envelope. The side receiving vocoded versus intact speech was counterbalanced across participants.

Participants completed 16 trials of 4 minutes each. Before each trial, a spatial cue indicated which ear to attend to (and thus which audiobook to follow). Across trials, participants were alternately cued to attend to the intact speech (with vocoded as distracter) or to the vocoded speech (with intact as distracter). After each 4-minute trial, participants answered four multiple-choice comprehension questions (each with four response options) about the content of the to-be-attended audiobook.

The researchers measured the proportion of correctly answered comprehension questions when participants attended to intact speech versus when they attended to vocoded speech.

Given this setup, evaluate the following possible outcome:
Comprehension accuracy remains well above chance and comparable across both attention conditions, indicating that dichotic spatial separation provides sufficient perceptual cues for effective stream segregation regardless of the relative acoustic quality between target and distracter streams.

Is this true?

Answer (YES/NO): NO